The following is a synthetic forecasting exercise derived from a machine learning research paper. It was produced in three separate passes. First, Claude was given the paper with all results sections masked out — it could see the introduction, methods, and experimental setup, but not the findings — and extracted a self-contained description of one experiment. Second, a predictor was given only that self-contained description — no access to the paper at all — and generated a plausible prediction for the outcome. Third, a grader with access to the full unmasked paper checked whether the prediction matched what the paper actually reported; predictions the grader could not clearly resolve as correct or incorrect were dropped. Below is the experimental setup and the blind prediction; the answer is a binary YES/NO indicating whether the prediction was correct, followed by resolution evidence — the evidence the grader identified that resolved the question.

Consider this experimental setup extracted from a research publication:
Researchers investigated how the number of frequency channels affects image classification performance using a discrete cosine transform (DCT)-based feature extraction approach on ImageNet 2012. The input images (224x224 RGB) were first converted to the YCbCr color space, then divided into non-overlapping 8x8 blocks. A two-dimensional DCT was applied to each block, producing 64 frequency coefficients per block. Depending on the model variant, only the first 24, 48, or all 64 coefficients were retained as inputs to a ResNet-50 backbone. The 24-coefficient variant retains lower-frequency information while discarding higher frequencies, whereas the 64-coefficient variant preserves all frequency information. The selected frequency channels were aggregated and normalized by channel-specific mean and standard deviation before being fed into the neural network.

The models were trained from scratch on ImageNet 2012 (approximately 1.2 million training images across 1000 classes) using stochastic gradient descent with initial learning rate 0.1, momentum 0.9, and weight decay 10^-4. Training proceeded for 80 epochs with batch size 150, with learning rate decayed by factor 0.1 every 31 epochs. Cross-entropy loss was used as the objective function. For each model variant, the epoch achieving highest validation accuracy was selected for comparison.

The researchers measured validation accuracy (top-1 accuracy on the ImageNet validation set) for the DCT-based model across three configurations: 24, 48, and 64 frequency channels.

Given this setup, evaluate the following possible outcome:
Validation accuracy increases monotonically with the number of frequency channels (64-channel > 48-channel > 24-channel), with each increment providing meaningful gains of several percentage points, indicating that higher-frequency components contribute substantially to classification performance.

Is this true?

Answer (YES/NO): NO